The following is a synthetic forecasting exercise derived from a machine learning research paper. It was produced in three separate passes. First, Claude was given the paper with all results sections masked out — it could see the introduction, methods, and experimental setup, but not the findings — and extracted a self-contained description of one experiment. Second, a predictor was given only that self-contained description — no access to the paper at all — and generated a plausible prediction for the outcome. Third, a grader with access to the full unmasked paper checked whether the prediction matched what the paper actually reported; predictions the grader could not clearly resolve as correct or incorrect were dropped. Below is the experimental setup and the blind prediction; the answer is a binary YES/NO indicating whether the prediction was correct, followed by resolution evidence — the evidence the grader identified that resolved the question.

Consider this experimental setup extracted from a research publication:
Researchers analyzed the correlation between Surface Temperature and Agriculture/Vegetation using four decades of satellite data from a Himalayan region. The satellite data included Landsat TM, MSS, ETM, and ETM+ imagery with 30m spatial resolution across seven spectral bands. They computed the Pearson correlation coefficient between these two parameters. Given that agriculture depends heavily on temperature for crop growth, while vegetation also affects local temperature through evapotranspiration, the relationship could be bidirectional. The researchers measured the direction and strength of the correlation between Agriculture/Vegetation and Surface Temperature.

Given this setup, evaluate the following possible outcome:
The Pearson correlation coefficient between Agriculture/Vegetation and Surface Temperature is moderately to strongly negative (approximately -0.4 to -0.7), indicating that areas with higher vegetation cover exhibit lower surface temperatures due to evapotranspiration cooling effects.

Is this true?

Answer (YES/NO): NO